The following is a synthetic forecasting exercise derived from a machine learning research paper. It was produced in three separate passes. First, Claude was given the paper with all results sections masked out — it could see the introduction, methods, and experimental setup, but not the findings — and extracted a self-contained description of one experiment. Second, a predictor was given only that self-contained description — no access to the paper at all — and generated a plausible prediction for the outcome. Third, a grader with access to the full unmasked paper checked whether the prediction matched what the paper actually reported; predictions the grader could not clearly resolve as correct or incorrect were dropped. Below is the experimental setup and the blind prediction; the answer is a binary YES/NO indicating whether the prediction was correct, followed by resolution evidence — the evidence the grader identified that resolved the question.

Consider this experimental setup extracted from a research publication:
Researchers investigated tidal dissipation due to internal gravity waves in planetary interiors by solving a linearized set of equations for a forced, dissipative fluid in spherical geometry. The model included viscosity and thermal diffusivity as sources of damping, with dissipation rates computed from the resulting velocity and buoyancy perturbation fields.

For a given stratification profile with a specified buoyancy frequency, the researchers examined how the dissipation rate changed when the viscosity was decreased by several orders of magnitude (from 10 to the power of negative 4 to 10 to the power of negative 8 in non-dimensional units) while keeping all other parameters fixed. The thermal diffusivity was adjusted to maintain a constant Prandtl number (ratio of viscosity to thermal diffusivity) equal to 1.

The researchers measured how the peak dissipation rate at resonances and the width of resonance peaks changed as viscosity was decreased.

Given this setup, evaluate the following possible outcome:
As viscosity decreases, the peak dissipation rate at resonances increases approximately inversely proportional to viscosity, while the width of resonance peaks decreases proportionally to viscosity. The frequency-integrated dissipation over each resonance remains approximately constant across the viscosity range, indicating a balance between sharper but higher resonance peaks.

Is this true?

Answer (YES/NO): YES